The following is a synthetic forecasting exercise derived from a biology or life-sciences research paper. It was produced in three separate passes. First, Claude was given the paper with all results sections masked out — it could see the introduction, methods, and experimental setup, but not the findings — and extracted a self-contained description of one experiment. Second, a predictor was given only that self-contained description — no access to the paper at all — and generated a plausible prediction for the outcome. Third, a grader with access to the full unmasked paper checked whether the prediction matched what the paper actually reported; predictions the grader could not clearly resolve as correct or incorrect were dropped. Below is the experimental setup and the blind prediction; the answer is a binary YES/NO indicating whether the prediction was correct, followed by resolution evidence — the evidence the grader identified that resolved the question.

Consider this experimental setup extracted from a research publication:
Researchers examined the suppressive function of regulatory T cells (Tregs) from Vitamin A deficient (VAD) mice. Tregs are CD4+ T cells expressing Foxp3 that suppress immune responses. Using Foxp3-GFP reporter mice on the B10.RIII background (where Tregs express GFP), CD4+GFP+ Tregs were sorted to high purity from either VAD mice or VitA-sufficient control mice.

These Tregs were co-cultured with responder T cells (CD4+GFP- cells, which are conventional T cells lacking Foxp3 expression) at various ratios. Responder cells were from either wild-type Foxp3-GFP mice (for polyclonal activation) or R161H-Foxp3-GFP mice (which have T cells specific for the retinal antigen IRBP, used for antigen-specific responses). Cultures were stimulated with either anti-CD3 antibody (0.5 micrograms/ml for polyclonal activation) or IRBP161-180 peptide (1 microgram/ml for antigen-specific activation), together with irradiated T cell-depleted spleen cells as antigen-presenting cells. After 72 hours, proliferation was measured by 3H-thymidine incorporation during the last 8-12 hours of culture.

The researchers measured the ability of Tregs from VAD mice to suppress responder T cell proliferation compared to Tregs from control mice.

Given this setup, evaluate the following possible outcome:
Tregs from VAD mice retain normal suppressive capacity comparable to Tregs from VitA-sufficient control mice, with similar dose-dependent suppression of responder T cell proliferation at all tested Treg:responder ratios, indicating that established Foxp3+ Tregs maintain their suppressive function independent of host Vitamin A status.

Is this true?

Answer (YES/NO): NO